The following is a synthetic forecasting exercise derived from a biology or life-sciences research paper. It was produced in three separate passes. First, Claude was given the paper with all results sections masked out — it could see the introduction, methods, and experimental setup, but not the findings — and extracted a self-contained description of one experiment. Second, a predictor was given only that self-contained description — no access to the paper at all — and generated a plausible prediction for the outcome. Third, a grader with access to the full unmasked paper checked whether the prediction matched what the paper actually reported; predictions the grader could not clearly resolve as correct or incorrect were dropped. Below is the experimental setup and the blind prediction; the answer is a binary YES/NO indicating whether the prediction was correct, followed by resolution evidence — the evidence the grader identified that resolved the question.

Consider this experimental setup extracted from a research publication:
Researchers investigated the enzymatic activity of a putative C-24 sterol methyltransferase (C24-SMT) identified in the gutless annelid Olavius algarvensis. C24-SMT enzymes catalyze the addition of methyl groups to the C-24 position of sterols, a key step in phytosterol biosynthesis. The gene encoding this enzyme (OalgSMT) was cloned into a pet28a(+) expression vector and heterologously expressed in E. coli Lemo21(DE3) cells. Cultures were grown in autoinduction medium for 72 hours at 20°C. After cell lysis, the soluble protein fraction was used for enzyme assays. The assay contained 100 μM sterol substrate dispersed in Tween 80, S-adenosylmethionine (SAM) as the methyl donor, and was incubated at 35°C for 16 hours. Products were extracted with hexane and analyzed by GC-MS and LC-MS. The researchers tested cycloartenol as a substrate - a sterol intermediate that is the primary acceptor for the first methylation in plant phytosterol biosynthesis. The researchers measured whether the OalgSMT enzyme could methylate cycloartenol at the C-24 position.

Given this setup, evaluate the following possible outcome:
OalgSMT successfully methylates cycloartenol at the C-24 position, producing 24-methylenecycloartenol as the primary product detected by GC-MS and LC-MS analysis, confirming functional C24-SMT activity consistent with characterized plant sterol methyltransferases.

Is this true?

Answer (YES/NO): NO